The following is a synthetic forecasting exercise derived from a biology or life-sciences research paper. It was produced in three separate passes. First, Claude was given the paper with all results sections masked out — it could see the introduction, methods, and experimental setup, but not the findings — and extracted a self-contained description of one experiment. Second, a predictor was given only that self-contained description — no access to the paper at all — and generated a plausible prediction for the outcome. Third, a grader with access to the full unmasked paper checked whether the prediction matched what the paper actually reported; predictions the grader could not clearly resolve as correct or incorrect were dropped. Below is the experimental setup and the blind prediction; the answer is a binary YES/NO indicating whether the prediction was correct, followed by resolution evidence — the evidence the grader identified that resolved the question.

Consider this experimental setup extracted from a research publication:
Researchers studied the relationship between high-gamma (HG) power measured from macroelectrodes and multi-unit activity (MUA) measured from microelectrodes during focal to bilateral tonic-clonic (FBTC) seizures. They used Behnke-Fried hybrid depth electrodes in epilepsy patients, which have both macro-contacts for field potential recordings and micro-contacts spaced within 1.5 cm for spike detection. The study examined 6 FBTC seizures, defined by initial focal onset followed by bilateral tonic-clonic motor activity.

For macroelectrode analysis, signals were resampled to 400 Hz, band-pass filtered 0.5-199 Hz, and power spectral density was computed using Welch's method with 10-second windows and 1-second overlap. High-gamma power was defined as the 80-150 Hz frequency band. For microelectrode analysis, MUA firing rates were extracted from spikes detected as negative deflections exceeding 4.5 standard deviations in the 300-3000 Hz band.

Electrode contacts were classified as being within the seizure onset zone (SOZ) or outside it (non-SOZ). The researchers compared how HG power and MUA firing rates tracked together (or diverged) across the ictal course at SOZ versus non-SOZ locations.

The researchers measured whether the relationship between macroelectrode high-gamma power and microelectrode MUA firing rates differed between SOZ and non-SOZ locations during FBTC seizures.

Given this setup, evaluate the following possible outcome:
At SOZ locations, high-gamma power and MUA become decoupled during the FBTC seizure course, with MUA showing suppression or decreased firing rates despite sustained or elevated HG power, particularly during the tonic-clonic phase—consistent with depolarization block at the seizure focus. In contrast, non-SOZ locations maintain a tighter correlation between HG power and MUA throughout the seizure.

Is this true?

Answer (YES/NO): NO